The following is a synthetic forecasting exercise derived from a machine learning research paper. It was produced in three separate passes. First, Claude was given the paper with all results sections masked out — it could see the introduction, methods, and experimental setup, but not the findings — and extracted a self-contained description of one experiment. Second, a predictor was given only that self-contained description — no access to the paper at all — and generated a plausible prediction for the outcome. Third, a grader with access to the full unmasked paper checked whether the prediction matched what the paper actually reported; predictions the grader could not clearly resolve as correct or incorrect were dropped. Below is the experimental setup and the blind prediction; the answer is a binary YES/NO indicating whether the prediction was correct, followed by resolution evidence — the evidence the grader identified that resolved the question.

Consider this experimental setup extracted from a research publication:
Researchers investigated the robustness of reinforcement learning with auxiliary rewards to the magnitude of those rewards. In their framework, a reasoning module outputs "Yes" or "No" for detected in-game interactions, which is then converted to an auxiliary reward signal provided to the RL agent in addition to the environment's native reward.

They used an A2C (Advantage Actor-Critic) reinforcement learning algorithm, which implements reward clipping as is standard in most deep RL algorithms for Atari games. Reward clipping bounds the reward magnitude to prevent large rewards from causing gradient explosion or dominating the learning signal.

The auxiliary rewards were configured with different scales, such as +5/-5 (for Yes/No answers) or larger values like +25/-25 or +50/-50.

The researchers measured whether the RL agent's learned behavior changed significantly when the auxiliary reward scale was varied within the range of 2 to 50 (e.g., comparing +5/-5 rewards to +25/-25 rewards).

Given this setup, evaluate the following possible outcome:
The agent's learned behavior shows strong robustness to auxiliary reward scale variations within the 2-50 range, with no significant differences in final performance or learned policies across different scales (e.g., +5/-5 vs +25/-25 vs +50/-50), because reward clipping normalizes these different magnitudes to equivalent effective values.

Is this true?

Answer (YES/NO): YES